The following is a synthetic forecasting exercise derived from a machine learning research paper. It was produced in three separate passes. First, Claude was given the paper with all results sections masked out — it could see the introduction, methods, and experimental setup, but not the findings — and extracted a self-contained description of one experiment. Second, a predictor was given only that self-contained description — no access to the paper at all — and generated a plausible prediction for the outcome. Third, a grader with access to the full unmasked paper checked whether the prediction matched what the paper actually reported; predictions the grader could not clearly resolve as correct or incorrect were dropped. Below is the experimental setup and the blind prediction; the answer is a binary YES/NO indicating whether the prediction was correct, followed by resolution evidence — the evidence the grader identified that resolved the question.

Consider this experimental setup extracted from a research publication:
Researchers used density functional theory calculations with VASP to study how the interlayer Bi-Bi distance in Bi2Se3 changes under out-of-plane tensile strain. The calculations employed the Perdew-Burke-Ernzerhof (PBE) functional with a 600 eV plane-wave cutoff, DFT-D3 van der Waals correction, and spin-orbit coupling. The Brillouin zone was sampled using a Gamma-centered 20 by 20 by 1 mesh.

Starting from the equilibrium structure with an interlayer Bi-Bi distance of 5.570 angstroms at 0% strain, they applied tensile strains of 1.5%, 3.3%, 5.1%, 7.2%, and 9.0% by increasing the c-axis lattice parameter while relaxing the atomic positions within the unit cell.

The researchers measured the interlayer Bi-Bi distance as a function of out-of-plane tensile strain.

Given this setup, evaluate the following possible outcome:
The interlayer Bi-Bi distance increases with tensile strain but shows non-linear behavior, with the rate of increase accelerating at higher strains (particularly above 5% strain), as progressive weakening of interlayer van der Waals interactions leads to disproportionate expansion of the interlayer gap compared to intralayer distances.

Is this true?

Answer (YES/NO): NO